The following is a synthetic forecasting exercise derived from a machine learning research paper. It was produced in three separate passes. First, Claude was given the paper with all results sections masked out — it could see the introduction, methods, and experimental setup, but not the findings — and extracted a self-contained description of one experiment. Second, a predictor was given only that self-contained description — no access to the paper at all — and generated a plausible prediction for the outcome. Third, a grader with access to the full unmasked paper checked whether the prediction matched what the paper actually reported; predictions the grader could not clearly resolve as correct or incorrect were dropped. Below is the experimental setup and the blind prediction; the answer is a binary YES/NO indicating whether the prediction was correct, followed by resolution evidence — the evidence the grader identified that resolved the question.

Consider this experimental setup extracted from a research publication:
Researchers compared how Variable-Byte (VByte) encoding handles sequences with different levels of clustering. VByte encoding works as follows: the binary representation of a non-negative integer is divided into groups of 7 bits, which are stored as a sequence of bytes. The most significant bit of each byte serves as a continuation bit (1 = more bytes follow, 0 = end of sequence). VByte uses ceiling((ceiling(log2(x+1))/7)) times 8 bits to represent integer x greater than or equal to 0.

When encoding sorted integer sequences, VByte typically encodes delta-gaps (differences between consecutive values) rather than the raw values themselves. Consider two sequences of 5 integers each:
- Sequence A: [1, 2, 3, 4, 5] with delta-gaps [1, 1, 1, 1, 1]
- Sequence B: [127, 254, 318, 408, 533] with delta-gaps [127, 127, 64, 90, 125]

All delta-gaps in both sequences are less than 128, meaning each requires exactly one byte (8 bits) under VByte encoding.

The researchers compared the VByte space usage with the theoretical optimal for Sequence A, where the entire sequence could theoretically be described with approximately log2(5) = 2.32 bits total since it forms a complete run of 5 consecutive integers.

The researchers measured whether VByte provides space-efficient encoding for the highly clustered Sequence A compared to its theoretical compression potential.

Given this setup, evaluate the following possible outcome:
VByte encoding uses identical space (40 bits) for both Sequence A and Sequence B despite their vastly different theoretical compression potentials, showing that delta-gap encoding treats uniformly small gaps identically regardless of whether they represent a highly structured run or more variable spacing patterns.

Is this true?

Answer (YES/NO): YES